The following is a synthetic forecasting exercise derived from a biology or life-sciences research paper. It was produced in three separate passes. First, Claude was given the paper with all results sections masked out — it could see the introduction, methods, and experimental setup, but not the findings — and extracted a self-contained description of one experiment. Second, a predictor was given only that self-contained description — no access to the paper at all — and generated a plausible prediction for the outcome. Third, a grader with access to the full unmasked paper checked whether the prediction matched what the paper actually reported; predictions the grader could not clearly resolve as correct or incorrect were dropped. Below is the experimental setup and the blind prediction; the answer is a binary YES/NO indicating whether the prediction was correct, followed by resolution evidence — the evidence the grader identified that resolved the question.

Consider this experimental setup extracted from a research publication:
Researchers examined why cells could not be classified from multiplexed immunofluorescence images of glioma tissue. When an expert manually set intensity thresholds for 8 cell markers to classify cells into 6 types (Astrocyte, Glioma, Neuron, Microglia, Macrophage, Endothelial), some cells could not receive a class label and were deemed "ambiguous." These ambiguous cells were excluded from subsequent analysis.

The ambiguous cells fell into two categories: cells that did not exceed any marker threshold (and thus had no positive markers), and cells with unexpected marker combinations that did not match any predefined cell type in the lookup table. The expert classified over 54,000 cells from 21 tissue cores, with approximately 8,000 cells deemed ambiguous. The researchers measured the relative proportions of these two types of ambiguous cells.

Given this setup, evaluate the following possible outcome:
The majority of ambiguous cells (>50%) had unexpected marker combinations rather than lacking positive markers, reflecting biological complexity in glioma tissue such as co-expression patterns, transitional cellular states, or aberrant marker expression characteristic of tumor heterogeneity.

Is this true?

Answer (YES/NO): YES